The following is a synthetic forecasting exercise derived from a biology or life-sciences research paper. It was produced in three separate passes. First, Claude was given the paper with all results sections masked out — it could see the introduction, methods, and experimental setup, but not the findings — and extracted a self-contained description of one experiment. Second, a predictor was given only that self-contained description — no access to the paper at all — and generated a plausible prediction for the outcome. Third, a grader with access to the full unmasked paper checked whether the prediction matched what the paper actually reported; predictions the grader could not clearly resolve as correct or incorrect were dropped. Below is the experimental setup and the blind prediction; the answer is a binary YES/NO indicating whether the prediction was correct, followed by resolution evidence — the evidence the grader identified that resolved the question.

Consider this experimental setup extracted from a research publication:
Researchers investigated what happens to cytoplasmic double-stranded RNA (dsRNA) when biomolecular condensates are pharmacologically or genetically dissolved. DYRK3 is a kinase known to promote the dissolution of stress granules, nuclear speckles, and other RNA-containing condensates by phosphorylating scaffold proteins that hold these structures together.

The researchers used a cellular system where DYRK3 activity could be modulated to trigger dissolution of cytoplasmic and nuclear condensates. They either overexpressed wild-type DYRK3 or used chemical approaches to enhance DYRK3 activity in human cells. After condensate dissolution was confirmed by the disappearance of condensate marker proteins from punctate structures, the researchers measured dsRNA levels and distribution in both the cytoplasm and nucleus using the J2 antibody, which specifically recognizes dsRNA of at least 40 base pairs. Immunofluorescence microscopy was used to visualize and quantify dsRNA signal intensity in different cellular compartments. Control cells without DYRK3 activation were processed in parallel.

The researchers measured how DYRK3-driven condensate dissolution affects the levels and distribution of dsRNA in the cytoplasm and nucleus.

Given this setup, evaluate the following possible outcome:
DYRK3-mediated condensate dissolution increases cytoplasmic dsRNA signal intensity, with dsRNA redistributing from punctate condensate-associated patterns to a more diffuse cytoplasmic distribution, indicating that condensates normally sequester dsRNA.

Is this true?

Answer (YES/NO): YES